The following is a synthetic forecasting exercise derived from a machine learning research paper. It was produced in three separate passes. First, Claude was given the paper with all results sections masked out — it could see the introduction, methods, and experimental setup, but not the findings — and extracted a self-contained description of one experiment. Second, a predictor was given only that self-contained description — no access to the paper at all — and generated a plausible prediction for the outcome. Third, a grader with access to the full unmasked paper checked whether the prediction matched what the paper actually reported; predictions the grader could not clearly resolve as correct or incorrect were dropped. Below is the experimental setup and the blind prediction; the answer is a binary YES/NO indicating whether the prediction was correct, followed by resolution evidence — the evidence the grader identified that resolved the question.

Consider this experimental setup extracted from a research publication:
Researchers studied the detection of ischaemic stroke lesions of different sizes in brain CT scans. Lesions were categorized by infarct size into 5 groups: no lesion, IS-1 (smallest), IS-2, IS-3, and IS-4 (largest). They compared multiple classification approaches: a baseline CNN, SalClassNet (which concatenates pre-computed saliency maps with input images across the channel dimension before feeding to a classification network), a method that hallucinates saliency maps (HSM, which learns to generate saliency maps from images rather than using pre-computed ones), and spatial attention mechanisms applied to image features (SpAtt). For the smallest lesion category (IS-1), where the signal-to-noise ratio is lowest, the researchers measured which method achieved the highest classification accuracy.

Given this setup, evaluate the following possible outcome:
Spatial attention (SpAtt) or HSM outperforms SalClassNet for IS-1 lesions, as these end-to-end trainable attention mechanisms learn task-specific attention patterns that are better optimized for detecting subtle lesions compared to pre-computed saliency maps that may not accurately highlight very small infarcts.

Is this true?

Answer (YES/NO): NO